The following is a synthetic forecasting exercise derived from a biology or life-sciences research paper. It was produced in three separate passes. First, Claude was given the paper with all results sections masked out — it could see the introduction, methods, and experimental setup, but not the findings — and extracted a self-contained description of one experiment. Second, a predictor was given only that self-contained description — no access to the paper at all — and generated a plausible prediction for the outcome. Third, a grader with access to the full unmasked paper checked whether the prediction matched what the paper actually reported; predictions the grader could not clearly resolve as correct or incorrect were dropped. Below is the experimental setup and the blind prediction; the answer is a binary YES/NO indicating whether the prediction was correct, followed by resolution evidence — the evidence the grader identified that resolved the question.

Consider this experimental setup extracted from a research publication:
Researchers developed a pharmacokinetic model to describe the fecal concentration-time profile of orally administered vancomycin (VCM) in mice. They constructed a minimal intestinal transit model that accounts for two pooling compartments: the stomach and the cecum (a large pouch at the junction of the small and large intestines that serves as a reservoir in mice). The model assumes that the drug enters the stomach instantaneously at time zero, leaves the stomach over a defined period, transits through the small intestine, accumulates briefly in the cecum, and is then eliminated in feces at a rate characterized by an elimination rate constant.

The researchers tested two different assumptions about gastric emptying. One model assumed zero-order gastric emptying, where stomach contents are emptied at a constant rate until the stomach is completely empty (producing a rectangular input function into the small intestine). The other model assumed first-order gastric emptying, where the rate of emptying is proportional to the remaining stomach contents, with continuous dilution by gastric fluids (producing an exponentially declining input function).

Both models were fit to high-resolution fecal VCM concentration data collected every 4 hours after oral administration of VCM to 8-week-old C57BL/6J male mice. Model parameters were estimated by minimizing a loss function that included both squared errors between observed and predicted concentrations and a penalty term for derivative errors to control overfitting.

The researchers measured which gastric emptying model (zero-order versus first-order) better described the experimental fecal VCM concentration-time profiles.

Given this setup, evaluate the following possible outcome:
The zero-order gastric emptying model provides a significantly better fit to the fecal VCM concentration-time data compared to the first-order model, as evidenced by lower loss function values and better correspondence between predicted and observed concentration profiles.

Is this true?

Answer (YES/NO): NO